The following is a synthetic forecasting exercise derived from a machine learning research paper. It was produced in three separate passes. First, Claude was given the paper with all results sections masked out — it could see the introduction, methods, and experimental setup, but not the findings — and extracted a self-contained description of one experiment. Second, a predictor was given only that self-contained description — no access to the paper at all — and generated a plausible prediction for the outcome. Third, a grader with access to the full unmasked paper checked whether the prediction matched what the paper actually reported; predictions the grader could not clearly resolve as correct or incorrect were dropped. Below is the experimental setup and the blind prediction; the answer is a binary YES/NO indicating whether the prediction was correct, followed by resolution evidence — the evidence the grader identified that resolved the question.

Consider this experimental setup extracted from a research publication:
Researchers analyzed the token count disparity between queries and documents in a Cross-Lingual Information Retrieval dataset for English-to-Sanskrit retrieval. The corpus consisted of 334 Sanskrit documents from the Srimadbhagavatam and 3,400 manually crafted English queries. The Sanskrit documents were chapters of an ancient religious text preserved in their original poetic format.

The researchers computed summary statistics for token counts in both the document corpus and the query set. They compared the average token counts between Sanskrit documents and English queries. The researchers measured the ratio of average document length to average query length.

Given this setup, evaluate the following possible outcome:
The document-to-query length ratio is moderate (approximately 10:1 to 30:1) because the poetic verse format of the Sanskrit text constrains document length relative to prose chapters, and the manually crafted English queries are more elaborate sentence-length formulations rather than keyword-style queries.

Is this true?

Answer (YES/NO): NO